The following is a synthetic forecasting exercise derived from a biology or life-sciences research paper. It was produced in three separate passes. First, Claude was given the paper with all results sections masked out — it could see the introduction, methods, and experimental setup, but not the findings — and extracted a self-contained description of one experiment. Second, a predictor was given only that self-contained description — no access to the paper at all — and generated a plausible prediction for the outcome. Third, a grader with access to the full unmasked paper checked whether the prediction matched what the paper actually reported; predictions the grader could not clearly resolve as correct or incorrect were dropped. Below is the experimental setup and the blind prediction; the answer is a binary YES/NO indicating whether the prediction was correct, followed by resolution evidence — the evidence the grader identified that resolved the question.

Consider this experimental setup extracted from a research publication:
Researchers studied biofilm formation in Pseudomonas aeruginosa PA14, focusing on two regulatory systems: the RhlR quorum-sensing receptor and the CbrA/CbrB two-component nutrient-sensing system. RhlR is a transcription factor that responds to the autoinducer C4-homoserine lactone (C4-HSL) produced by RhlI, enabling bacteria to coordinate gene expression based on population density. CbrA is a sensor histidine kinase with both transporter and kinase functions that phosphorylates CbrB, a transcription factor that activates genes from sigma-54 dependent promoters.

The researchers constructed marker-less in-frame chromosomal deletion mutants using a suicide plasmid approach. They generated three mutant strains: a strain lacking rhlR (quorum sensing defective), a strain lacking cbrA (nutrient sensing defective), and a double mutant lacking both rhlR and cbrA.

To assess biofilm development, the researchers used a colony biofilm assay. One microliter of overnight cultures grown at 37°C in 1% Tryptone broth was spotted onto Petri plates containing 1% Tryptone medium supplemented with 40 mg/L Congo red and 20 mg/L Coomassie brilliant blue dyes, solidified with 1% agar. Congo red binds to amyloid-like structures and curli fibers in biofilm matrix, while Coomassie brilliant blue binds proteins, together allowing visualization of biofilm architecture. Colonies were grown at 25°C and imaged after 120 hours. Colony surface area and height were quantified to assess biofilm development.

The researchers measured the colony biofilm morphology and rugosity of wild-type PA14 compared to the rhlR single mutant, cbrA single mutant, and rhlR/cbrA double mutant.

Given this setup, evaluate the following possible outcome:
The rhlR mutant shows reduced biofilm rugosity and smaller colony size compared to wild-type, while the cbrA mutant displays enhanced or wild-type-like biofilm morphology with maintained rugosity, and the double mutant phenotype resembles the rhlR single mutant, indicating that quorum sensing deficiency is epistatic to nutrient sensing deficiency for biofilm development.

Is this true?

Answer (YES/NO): NO